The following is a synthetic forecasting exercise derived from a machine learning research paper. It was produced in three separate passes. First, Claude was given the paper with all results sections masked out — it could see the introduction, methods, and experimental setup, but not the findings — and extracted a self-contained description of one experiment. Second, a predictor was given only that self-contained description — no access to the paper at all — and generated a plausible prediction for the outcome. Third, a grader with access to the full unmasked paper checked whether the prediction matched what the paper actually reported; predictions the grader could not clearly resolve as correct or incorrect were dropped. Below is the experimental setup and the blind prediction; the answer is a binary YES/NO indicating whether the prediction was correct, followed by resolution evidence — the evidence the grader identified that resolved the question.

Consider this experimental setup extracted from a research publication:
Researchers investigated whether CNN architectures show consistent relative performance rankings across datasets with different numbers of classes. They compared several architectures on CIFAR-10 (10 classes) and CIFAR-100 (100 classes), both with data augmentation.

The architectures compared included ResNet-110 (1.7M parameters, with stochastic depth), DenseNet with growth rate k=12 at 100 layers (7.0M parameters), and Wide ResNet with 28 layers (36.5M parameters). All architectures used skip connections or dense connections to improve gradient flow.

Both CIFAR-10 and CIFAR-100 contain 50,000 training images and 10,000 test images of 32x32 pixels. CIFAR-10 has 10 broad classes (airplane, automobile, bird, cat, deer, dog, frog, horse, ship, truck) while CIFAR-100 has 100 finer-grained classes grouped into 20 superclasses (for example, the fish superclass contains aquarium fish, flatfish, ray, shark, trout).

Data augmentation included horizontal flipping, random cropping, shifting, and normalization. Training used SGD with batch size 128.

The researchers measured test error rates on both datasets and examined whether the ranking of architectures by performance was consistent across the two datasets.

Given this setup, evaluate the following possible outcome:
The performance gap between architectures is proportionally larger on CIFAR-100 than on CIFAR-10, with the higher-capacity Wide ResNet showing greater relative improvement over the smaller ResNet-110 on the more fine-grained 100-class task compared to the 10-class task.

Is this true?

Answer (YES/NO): NO